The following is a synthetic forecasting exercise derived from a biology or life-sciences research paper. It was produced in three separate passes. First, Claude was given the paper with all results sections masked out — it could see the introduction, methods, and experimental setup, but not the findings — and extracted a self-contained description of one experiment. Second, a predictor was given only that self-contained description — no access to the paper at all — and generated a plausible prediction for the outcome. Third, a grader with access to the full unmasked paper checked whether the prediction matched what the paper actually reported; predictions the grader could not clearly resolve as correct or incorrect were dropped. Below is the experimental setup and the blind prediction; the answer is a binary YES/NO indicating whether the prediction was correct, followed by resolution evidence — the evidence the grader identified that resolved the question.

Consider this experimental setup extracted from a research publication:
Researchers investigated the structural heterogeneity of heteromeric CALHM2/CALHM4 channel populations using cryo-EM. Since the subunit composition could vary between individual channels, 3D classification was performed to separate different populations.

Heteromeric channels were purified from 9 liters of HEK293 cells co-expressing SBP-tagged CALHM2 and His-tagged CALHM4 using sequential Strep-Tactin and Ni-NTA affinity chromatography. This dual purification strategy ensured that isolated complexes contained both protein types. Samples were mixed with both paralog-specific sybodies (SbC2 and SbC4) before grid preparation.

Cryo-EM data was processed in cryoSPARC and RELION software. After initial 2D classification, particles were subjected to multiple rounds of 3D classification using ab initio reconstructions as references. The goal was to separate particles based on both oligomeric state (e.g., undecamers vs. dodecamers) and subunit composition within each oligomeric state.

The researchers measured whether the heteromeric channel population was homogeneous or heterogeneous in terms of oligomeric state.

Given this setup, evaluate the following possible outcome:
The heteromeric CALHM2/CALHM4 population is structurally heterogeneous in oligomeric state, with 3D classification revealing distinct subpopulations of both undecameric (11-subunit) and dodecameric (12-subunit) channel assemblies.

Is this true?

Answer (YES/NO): YES